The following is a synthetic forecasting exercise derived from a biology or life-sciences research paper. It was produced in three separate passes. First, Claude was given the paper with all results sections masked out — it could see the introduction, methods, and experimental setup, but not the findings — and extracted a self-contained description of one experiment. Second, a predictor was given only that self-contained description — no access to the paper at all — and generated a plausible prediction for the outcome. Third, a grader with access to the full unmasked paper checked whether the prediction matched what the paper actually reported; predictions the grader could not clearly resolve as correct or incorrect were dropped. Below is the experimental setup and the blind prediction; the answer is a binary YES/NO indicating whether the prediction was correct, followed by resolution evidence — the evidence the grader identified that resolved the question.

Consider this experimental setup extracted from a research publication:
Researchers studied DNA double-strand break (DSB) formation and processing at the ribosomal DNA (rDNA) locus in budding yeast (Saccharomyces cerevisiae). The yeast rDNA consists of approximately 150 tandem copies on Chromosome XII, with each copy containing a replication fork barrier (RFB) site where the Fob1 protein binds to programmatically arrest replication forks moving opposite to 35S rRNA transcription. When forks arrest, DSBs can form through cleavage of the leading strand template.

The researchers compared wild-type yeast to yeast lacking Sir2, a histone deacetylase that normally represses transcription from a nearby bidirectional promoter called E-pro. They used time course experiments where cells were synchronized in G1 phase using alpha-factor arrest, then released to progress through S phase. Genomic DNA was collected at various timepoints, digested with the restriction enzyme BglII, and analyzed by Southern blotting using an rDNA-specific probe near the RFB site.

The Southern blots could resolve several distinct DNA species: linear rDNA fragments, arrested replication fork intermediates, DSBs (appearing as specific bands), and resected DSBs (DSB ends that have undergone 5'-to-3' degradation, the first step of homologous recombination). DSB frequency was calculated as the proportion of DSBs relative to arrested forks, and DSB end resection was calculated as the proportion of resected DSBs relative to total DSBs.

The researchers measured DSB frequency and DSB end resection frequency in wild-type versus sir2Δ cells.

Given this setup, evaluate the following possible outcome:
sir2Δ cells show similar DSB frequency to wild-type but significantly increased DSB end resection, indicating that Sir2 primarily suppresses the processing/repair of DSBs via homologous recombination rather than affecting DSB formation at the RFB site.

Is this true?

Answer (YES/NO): NO